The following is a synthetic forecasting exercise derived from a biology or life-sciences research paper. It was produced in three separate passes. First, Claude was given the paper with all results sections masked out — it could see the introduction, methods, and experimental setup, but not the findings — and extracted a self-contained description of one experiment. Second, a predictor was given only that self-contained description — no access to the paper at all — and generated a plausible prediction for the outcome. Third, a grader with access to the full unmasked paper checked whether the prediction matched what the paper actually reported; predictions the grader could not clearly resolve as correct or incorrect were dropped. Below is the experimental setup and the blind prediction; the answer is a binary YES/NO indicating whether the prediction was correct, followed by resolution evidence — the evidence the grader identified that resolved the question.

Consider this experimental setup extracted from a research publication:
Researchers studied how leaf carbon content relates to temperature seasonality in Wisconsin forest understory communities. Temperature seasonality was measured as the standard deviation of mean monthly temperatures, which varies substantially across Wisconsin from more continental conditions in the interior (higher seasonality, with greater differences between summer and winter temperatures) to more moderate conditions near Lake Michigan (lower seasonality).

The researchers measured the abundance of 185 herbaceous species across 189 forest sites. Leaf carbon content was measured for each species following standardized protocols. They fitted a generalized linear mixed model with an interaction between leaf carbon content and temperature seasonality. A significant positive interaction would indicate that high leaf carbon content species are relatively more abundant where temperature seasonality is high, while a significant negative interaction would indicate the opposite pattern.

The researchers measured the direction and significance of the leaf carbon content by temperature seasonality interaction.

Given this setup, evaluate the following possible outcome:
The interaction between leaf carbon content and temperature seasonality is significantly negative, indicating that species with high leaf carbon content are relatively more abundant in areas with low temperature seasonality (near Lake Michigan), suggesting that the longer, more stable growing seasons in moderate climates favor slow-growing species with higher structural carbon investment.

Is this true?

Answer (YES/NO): NO